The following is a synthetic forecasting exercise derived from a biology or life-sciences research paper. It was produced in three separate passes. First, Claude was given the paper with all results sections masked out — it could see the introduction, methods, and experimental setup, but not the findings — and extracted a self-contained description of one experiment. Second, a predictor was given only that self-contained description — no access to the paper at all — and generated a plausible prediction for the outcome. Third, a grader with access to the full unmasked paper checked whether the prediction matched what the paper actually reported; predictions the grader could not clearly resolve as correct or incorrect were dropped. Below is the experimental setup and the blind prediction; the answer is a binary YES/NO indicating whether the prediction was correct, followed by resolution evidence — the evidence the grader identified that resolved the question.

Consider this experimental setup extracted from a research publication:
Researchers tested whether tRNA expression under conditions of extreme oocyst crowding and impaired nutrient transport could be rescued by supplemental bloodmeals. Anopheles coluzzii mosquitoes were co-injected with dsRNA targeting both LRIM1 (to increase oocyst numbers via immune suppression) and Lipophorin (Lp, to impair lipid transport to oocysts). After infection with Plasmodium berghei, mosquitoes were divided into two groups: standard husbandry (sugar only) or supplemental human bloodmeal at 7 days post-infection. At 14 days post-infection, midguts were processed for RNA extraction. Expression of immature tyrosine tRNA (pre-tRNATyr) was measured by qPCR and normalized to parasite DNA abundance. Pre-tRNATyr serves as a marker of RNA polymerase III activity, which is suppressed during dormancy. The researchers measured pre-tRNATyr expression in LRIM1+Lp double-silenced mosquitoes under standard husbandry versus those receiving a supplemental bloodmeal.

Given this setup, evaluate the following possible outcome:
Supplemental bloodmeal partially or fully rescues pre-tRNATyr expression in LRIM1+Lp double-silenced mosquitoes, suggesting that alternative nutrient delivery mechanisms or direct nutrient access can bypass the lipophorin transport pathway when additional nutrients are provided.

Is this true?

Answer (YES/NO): YES